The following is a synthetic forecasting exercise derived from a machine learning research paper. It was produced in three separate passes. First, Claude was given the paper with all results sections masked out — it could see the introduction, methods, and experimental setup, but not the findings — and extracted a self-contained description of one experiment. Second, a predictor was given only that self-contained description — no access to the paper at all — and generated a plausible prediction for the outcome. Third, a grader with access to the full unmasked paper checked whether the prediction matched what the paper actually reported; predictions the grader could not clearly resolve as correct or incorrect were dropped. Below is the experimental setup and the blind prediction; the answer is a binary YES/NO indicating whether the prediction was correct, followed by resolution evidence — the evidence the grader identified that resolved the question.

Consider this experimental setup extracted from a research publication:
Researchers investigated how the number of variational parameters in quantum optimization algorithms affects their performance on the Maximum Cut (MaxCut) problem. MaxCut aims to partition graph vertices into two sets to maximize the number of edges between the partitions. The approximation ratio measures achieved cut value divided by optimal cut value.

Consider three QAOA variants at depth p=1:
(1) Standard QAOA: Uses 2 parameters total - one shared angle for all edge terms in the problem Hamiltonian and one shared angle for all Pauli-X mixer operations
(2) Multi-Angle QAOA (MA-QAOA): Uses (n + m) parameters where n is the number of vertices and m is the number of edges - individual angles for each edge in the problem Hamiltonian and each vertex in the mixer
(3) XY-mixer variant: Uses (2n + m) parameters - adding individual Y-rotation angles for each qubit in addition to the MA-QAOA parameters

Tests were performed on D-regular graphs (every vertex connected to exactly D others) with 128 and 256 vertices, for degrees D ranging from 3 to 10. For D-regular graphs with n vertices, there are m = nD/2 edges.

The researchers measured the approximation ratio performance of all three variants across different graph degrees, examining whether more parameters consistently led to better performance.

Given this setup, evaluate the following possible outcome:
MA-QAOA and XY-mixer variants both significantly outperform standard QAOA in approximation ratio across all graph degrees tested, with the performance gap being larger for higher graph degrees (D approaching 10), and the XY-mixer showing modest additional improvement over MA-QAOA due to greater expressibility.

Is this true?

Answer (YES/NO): NO